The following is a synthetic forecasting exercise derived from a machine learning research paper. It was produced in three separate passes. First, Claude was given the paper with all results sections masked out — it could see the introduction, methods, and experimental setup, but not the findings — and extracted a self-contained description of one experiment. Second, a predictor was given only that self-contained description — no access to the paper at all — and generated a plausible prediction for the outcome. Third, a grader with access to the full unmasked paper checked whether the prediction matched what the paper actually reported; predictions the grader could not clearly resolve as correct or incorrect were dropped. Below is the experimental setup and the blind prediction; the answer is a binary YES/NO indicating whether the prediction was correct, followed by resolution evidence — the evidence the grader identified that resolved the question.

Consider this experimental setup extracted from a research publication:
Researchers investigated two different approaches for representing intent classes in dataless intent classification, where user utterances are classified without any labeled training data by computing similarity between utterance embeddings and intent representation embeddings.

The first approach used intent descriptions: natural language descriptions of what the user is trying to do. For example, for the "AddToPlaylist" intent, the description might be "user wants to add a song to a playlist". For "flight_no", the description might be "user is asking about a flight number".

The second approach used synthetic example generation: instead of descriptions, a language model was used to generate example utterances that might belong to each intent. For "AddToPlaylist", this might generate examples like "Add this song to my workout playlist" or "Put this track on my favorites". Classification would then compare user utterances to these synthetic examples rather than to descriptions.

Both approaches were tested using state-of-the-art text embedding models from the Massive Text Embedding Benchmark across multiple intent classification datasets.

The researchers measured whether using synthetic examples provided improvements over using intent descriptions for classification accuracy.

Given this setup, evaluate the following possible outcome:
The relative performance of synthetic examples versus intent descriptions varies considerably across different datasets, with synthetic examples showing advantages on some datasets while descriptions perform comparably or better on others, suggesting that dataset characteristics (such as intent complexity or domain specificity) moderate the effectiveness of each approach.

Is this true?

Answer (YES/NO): NO